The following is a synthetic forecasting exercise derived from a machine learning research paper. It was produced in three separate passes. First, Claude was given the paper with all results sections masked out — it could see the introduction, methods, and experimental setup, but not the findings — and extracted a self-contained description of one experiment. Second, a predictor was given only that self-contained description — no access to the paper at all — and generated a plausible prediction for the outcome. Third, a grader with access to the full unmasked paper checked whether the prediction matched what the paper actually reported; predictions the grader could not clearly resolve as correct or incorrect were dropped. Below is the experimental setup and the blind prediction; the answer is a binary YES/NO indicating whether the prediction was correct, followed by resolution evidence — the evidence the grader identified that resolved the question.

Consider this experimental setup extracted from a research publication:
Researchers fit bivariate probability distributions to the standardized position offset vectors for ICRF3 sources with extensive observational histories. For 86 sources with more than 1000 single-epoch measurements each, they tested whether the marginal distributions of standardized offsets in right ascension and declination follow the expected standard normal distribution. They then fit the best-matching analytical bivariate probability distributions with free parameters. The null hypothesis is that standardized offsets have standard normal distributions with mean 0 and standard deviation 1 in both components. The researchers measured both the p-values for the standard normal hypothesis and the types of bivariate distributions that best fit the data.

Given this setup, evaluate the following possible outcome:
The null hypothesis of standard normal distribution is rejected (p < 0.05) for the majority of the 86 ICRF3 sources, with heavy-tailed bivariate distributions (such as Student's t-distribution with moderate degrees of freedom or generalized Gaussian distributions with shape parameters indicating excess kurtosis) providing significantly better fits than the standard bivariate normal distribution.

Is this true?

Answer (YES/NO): YES